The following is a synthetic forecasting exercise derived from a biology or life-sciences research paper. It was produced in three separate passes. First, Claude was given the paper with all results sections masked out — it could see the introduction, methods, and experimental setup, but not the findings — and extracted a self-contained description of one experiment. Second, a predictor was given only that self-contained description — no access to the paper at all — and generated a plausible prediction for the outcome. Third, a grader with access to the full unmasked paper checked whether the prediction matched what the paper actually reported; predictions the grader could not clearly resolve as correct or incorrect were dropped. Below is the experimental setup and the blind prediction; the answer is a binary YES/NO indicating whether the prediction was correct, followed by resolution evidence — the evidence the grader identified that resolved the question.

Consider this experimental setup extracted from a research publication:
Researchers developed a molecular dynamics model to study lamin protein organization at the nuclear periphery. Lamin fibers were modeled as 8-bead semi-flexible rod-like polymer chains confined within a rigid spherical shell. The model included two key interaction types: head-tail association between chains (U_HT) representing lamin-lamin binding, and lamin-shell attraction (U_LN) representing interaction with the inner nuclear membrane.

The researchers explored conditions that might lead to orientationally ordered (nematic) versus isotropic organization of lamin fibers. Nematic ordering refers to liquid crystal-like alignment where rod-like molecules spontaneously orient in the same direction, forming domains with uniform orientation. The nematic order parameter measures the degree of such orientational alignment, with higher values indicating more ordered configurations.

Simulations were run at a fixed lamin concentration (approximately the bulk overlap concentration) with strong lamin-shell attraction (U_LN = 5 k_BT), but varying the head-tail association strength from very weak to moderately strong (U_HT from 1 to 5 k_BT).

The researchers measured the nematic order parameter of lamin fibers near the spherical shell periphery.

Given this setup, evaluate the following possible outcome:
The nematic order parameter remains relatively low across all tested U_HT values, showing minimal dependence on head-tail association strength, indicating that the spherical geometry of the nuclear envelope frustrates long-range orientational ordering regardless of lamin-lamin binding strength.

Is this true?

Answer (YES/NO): NO